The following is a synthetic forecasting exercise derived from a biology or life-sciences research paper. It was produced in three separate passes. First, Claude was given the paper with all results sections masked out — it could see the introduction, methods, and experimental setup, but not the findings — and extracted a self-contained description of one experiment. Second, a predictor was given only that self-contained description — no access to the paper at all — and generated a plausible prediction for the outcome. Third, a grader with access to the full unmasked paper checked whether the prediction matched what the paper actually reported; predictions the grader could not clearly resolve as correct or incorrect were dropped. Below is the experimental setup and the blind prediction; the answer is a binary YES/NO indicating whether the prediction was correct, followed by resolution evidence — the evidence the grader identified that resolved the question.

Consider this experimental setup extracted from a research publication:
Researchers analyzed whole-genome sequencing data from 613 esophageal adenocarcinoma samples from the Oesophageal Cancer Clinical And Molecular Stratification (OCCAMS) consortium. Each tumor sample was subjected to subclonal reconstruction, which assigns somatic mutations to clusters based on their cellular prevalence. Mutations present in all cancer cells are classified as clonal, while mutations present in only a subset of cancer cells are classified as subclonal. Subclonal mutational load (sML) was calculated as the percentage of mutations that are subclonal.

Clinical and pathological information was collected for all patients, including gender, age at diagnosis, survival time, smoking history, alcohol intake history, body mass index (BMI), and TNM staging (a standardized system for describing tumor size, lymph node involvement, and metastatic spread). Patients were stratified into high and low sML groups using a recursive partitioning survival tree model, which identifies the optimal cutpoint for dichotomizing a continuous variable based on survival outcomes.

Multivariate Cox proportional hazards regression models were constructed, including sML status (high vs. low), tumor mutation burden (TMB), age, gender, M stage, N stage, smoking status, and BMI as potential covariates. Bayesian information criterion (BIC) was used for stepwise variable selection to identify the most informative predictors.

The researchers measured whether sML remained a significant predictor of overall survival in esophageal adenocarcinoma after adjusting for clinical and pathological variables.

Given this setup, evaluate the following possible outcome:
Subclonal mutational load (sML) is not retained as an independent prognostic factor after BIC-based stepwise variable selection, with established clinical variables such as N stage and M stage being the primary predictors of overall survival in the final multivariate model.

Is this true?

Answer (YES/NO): NO